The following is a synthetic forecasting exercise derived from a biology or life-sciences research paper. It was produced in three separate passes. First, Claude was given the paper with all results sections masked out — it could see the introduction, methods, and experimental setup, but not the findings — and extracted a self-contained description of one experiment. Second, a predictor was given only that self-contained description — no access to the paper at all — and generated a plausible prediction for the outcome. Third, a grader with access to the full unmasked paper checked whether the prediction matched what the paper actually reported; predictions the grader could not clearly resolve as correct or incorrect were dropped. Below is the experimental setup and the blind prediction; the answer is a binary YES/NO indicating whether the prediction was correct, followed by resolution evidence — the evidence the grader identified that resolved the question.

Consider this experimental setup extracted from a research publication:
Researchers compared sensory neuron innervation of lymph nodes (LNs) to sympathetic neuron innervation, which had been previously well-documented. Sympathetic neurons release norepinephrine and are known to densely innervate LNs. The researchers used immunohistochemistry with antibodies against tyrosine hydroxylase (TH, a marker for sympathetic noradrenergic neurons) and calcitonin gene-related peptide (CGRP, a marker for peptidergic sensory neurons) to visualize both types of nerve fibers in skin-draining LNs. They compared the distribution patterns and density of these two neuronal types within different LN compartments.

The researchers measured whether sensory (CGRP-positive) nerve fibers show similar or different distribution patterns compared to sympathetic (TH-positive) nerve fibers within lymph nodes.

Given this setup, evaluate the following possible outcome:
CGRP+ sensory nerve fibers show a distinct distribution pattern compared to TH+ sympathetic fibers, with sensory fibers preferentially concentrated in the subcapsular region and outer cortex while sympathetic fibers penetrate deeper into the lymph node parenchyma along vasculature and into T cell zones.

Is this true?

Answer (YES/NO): NO